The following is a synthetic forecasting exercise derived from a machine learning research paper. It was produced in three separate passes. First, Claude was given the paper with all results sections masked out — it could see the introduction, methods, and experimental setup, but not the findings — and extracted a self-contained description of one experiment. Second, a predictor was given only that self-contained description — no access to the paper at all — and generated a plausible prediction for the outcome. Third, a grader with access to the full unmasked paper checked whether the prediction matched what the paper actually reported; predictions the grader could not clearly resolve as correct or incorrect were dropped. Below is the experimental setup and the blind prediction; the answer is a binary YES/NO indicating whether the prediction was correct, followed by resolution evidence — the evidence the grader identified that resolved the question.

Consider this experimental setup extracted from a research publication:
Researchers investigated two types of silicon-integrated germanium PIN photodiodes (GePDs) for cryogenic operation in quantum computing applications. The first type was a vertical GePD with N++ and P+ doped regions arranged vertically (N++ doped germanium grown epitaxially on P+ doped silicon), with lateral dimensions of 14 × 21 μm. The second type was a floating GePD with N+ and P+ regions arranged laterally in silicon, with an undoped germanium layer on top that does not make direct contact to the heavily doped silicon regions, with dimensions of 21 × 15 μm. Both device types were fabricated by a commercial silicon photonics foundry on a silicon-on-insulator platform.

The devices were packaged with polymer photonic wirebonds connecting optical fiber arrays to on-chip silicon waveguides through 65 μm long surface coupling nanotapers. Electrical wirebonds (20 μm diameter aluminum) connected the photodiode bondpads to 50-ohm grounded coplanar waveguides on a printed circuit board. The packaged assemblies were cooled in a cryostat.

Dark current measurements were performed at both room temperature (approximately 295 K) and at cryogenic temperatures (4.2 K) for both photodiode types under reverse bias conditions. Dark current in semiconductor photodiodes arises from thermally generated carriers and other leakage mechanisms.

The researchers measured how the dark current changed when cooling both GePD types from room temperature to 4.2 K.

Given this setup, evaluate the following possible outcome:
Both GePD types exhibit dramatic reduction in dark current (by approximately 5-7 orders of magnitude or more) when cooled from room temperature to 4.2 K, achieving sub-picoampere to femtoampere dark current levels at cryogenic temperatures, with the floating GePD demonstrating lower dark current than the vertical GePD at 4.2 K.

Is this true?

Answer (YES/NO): NO